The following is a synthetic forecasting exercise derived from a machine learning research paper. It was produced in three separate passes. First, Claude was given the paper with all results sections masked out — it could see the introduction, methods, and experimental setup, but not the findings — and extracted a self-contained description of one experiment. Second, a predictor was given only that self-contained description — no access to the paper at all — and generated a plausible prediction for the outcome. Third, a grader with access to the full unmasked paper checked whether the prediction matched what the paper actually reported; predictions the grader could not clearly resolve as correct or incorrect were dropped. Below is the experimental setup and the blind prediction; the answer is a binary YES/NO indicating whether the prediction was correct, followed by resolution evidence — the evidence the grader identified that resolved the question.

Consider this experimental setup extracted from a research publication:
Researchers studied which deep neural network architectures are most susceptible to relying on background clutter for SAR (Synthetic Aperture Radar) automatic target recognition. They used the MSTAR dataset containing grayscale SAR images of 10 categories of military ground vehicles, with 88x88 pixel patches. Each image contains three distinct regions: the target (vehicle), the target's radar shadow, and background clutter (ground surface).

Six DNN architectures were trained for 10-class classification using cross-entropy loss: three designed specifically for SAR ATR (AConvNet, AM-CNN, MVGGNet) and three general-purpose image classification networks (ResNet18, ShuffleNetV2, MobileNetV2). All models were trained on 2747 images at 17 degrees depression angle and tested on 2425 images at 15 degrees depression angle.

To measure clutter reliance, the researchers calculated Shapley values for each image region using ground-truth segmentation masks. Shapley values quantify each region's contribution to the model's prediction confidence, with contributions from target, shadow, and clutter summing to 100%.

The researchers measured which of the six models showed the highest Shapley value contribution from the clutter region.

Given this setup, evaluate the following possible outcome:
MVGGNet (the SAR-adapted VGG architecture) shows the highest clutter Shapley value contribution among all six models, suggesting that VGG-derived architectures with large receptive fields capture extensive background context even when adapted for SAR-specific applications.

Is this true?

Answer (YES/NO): NO